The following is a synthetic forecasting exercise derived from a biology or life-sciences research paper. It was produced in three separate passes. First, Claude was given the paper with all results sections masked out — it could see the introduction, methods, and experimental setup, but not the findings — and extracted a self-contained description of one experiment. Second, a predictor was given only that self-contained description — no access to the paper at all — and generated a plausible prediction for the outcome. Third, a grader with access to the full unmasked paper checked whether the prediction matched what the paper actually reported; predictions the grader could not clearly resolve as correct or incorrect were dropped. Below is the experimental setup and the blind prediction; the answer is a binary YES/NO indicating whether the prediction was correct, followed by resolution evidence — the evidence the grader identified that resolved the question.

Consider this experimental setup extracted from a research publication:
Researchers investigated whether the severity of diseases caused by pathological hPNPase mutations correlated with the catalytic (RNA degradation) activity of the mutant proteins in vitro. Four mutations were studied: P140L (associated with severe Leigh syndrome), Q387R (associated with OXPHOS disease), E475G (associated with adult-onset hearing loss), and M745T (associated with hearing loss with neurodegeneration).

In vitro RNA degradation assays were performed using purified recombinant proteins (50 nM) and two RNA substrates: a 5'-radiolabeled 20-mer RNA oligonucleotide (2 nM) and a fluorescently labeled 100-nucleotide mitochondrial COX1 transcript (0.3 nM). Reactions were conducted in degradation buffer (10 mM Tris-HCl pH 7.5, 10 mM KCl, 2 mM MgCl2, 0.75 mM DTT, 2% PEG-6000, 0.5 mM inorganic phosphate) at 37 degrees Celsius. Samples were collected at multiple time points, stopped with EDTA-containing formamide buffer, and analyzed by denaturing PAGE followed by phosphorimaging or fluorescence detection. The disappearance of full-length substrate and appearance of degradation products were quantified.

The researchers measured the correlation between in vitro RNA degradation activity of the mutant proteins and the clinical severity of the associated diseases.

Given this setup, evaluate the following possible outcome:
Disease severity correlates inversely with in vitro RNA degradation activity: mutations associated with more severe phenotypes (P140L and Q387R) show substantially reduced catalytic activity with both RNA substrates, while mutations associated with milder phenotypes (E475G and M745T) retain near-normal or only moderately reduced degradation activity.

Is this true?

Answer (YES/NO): NO